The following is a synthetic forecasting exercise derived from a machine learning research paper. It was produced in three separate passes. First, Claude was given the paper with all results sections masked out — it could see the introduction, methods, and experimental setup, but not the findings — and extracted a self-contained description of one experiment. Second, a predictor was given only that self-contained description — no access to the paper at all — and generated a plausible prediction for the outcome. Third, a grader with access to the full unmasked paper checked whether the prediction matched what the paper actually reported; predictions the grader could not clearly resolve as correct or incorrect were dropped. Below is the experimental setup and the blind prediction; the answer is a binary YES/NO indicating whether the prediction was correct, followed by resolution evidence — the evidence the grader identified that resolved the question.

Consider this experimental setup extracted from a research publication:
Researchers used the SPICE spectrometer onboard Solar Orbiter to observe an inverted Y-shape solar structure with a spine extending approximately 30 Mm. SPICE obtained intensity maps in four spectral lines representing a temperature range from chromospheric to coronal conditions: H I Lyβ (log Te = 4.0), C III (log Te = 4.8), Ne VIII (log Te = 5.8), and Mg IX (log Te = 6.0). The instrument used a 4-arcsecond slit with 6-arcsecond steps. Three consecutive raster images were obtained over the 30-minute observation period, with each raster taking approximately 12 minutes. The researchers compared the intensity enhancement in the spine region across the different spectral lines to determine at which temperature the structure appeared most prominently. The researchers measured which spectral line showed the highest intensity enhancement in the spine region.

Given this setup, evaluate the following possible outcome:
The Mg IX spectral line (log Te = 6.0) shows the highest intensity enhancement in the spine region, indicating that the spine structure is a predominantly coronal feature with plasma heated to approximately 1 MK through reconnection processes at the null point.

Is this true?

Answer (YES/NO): NO